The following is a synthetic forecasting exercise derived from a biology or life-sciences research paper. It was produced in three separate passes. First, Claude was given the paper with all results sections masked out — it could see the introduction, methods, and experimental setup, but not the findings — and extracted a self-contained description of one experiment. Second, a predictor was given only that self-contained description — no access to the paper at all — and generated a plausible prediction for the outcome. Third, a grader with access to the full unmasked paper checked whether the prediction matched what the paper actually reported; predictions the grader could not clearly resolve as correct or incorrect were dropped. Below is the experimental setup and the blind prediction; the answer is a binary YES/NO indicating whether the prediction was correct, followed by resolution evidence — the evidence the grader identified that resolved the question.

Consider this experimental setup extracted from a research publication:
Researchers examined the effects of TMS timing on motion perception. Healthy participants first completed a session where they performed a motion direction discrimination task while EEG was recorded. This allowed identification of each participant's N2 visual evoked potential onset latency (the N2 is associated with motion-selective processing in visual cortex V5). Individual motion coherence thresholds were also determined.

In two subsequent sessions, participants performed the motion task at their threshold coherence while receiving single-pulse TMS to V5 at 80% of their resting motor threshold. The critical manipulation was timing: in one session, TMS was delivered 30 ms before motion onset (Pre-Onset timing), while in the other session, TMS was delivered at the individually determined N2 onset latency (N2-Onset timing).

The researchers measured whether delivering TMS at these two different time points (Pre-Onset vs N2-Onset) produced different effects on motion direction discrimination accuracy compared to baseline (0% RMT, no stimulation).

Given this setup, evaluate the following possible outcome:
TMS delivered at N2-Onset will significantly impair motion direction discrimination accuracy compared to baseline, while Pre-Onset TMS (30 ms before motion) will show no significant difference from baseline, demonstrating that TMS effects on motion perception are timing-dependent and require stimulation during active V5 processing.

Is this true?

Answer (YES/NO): NO